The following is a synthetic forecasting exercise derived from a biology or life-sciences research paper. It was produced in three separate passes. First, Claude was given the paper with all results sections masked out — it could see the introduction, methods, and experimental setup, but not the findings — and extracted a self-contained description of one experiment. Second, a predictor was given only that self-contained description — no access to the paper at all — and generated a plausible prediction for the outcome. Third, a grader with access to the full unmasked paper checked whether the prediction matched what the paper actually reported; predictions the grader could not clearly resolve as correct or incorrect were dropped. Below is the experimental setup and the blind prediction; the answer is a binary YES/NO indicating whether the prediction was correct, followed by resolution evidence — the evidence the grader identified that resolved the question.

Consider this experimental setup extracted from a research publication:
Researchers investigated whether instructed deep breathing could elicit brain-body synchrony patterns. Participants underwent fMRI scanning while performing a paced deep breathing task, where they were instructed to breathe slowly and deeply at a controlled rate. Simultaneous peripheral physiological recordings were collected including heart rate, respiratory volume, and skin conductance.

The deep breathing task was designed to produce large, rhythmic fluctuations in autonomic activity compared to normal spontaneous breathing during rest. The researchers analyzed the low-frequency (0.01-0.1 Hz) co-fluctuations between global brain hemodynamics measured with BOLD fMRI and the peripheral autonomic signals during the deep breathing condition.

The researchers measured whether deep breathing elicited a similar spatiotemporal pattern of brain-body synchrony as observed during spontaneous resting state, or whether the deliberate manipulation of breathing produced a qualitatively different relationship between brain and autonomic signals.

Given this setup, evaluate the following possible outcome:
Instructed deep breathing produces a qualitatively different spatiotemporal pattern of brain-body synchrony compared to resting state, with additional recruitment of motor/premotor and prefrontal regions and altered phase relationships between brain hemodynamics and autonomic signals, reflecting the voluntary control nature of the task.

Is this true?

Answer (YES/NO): NO